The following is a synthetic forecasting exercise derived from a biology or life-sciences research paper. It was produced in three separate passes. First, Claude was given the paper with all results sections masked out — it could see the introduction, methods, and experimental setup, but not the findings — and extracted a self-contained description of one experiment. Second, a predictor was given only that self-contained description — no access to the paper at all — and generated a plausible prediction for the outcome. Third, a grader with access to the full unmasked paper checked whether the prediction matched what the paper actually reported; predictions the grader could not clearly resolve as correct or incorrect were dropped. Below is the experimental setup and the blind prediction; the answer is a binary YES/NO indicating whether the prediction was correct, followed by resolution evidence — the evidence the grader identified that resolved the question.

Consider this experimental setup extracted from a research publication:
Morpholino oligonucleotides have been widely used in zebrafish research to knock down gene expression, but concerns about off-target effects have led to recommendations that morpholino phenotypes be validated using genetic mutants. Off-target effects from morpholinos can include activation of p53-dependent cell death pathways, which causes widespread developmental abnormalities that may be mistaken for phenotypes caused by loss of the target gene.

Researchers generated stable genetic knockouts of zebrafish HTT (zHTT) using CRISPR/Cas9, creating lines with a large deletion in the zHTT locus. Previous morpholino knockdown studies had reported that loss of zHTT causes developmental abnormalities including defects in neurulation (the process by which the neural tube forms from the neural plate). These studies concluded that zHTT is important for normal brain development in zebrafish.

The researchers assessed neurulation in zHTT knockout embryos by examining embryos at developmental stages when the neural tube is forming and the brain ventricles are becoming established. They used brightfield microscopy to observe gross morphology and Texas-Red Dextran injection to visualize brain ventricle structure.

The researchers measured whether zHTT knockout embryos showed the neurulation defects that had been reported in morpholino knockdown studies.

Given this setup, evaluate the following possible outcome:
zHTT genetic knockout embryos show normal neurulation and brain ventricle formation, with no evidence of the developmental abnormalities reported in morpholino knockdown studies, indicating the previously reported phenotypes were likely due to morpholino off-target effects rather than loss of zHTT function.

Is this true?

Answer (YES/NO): YES